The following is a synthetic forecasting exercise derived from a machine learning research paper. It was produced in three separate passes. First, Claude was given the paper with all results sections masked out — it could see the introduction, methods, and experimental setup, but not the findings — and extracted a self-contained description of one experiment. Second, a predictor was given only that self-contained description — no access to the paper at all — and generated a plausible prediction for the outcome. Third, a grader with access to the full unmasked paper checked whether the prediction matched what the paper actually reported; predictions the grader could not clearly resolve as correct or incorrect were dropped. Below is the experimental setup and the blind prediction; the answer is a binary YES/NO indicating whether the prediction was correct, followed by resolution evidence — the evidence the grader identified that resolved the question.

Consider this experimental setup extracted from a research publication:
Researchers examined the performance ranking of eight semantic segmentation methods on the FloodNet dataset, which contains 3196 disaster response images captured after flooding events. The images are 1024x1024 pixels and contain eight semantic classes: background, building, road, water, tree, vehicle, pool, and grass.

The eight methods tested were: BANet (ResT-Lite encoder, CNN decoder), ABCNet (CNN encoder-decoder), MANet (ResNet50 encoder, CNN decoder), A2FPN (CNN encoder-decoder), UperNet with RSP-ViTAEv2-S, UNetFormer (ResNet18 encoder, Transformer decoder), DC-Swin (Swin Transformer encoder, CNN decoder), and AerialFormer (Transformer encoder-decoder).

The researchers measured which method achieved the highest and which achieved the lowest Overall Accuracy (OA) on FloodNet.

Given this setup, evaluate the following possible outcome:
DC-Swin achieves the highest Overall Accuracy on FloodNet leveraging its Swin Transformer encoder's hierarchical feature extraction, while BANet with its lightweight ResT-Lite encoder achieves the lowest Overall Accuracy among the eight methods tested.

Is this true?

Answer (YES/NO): NO